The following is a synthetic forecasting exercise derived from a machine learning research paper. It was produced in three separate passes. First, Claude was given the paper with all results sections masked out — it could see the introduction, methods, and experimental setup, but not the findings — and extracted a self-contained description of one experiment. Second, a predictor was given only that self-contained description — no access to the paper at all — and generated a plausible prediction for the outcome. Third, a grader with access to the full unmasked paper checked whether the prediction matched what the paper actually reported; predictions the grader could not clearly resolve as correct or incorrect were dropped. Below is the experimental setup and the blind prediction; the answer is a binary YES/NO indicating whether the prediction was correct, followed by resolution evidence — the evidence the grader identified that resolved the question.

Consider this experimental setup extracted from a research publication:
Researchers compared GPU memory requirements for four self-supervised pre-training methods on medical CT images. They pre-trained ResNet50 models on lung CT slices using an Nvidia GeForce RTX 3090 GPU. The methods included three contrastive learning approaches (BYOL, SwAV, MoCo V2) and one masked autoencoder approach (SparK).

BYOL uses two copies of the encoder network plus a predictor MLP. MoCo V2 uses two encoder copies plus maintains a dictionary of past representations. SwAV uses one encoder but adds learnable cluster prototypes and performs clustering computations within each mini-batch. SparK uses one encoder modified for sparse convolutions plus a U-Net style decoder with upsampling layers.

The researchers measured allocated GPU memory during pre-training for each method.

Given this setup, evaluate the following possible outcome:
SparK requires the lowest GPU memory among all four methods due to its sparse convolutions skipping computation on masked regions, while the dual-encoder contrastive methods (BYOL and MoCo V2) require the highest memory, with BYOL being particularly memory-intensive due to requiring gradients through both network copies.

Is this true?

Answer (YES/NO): NO